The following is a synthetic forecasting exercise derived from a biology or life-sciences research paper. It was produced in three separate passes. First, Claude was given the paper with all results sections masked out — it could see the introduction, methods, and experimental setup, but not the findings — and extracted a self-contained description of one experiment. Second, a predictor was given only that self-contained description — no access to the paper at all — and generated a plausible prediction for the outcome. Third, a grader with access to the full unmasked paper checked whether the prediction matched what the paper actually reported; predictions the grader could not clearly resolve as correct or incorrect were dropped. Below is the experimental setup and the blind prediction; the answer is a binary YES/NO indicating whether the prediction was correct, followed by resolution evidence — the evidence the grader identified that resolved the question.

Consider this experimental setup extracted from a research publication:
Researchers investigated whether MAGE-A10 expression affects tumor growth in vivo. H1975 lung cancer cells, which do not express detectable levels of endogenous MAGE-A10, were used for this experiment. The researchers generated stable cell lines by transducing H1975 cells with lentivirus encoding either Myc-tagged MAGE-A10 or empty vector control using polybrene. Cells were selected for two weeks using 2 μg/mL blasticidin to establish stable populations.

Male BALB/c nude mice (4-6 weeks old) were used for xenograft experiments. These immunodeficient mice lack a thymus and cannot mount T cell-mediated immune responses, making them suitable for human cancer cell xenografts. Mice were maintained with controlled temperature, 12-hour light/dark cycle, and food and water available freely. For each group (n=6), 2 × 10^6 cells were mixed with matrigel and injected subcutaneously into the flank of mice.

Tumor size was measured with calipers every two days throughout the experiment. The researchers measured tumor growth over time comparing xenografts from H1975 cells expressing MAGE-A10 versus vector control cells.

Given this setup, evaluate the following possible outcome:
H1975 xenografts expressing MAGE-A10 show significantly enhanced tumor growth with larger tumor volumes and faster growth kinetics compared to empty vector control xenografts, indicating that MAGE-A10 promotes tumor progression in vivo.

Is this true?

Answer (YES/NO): YES